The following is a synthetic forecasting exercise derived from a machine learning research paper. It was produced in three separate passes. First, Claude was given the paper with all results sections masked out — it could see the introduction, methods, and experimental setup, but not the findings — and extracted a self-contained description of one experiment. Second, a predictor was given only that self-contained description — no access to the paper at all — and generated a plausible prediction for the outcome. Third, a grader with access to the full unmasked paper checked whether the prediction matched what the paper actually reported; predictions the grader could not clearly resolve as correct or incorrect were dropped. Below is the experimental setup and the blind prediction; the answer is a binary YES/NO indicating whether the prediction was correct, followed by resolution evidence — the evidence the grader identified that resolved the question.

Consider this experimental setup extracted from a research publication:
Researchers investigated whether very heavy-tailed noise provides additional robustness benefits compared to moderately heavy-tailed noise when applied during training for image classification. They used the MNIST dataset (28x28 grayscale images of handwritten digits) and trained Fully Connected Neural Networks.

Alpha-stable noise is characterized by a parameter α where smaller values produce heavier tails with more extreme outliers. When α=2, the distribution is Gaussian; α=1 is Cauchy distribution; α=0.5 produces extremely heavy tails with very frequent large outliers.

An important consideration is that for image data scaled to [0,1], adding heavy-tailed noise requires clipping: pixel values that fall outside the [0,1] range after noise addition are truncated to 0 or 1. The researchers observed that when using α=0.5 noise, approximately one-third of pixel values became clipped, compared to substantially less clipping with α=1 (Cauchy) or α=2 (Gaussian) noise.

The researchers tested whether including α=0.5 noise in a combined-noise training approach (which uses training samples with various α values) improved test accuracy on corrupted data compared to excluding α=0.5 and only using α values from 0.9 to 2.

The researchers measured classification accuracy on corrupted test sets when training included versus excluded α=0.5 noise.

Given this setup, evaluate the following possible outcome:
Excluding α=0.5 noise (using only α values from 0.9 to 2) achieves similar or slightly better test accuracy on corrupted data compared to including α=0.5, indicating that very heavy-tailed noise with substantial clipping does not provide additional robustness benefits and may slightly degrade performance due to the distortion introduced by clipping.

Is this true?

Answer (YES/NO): YES